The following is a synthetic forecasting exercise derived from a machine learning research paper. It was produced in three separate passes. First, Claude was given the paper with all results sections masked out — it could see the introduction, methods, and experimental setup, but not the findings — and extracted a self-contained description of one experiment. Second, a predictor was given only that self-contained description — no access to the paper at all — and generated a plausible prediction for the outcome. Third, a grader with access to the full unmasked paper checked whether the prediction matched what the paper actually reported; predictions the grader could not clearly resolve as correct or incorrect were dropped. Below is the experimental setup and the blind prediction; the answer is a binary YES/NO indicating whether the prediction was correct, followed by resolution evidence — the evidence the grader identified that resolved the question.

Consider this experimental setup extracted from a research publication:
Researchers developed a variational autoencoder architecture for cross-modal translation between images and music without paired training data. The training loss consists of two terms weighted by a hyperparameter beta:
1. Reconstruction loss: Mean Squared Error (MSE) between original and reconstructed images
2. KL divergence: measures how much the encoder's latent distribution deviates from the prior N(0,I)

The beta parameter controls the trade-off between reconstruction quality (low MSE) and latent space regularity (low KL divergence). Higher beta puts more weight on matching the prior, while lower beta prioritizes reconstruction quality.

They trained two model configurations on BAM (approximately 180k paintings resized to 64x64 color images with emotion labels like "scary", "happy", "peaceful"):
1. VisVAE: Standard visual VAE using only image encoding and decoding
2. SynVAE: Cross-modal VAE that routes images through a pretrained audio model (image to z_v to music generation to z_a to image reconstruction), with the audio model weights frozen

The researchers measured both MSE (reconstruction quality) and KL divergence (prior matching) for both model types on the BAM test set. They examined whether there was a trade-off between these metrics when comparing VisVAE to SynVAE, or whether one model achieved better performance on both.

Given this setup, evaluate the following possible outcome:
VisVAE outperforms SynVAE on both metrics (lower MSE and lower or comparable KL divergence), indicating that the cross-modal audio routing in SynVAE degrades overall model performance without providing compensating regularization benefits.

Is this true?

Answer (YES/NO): NO